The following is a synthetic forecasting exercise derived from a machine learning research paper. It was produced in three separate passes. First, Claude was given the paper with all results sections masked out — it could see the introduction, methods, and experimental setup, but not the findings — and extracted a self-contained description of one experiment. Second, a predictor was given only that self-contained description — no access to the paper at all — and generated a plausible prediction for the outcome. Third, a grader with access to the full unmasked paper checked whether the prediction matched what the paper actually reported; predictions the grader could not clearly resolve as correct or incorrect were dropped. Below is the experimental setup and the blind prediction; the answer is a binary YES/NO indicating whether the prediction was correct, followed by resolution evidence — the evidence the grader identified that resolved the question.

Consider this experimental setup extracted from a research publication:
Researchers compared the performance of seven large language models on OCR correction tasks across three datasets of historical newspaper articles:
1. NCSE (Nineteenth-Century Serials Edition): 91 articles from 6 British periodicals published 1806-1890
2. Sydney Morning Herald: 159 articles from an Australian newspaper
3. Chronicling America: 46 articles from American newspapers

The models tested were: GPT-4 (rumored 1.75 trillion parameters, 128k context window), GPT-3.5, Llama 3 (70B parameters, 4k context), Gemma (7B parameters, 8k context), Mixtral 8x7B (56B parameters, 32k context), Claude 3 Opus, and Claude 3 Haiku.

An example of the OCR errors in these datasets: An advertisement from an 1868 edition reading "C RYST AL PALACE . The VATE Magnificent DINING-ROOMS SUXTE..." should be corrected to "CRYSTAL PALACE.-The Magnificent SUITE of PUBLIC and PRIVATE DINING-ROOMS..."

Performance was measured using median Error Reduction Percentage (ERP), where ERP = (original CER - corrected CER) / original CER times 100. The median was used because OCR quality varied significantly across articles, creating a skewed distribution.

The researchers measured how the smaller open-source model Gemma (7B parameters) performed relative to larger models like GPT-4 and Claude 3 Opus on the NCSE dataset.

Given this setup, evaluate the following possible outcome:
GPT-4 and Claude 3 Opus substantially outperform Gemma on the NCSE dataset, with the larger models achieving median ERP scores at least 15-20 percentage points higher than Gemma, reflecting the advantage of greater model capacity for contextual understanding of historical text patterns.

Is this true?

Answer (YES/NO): YES